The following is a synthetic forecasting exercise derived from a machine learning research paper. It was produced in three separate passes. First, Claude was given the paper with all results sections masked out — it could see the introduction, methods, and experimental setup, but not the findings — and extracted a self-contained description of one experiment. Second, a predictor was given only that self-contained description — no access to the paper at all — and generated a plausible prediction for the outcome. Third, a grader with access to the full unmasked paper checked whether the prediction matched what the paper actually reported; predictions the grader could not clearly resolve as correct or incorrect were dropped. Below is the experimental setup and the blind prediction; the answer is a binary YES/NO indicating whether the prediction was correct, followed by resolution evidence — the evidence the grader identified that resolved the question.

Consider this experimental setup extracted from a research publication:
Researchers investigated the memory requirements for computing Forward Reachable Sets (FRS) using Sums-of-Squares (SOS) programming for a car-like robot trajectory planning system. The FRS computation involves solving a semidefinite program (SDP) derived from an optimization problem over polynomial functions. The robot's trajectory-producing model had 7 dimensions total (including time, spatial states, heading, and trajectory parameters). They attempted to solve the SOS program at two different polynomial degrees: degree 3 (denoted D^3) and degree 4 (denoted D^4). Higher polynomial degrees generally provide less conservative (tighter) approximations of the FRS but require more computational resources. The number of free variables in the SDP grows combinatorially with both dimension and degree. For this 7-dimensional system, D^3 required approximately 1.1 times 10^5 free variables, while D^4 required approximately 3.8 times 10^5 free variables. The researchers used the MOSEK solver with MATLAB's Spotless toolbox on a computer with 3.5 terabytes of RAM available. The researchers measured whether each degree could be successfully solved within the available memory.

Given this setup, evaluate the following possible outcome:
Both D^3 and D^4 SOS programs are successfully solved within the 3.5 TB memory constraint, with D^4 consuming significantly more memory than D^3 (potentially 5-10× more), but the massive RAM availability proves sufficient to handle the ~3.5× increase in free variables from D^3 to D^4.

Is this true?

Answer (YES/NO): NO